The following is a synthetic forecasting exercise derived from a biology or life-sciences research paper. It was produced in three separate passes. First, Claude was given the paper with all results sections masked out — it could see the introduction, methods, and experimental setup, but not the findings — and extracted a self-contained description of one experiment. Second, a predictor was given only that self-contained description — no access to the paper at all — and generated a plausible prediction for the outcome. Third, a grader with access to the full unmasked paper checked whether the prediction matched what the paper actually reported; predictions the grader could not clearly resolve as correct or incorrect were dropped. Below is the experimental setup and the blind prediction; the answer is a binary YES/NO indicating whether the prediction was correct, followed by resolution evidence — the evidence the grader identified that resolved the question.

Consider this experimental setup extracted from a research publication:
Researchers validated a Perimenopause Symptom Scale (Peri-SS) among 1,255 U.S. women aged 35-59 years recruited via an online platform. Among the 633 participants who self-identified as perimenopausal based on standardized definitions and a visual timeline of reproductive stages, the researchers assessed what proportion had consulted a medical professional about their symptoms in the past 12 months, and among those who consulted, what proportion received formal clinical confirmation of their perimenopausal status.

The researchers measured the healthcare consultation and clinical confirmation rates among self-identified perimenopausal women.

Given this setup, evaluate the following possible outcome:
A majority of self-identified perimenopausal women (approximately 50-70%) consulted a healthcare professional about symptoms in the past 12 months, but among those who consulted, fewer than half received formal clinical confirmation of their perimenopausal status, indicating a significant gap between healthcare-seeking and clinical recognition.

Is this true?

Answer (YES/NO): NO